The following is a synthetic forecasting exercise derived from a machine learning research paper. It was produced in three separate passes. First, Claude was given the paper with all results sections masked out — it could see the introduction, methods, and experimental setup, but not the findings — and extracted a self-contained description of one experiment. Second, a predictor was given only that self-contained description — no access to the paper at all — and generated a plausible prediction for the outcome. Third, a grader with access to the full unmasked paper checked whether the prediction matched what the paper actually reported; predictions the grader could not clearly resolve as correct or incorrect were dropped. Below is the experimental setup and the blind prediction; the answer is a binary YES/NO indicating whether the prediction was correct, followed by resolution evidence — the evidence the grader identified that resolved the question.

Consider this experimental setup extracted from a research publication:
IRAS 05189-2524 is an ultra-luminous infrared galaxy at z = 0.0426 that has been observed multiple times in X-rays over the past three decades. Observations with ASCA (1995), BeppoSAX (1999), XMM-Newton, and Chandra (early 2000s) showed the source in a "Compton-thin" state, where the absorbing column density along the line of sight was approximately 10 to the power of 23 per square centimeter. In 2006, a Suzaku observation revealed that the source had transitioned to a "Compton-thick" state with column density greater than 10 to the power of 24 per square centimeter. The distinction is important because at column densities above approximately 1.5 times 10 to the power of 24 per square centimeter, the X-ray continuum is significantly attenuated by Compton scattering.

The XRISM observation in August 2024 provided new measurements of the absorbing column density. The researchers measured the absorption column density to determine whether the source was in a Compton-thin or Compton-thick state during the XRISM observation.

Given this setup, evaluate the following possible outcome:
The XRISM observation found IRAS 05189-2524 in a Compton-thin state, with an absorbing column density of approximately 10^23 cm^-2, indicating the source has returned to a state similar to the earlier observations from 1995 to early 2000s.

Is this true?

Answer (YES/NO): YES